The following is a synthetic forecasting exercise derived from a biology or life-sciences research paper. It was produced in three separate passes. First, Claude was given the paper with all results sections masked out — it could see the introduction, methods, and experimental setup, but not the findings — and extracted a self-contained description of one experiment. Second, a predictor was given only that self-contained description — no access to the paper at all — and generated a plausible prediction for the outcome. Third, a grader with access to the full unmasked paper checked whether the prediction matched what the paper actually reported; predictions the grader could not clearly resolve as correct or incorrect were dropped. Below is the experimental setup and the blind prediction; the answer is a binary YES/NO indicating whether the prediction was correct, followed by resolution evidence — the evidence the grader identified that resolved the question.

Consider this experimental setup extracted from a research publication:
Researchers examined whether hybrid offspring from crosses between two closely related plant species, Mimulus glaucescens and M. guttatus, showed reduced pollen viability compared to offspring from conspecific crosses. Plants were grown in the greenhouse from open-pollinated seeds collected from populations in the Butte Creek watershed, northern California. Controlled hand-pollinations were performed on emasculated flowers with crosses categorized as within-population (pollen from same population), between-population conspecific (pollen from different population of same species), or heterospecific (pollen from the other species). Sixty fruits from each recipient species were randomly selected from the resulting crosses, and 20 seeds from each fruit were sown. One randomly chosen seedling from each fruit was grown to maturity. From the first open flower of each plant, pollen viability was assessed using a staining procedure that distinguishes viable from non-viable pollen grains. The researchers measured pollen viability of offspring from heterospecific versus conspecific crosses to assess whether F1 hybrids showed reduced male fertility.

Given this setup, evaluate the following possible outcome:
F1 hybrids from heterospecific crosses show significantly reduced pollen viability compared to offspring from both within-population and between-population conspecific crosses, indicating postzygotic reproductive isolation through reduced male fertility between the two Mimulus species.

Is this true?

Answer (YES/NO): NO